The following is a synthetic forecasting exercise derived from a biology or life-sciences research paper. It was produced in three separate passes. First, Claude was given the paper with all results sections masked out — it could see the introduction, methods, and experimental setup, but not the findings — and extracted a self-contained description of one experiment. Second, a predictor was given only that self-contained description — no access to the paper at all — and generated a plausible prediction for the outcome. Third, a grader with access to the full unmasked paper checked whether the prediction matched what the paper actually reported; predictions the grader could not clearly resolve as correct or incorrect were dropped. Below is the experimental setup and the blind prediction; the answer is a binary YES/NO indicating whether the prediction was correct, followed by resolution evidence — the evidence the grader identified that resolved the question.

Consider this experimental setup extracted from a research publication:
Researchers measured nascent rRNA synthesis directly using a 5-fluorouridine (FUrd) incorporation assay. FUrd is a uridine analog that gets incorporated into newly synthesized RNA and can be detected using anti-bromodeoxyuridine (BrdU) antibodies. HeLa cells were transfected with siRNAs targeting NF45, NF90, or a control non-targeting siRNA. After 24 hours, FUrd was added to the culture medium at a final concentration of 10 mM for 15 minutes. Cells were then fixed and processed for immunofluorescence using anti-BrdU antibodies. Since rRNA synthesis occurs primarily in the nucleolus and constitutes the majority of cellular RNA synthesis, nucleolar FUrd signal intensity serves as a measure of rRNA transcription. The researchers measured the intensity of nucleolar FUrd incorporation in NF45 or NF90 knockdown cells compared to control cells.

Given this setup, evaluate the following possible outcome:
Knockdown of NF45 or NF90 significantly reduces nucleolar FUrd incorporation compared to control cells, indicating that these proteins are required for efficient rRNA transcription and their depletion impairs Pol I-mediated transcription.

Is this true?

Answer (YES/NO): YES